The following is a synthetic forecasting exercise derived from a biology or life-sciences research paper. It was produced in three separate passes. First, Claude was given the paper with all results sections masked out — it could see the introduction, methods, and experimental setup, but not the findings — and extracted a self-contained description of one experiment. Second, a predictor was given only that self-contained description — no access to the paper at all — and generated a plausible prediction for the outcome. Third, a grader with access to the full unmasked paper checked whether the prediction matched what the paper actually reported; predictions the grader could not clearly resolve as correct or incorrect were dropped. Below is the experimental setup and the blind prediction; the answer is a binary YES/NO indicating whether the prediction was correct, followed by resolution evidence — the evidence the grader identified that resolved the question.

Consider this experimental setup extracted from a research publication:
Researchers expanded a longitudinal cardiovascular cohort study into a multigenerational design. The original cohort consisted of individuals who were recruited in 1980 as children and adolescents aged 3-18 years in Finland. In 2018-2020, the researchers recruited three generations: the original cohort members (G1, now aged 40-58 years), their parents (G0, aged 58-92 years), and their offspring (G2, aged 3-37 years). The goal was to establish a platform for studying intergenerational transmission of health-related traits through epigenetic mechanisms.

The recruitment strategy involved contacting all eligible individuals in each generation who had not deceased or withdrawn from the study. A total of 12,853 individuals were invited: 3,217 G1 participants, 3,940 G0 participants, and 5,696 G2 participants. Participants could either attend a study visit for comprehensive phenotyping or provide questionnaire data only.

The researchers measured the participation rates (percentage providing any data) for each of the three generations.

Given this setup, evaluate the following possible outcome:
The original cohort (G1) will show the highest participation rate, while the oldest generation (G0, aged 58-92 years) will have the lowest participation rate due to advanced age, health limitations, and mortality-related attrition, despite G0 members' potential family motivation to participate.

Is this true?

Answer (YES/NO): NO